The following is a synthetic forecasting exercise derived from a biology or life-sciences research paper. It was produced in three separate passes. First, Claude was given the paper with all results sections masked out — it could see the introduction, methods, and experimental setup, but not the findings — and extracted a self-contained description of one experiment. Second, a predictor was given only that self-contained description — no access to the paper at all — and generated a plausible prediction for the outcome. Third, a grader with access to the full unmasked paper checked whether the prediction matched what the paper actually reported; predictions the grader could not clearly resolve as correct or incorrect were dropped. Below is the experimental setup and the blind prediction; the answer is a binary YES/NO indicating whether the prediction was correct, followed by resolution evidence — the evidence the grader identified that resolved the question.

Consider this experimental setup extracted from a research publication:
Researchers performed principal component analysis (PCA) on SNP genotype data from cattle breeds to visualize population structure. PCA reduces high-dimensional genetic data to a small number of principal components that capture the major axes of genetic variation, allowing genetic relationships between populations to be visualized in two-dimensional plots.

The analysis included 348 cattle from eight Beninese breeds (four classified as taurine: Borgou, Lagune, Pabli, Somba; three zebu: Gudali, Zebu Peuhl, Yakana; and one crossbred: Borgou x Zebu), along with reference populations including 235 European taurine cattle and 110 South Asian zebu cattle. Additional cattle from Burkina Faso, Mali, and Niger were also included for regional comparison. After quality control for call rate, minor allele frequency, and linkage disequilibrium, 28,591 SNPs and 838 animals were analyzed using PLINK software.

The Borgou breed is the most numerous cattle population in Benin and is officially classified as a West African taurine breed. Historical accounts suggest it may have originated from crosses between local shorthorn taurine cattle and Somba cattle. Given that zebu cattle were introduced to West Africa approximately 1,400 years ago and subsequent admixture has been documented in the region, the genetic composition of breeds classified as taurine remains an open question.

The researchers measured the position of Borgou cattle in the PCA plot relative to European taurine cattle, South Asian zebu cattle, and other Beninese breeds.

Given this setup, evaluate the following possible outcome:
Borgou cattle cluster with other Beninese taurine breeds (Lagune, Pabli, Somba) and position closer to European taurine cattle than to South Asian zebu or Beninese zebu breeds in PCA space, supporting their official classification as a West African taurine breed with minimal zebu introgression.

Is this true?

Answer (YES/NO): NO